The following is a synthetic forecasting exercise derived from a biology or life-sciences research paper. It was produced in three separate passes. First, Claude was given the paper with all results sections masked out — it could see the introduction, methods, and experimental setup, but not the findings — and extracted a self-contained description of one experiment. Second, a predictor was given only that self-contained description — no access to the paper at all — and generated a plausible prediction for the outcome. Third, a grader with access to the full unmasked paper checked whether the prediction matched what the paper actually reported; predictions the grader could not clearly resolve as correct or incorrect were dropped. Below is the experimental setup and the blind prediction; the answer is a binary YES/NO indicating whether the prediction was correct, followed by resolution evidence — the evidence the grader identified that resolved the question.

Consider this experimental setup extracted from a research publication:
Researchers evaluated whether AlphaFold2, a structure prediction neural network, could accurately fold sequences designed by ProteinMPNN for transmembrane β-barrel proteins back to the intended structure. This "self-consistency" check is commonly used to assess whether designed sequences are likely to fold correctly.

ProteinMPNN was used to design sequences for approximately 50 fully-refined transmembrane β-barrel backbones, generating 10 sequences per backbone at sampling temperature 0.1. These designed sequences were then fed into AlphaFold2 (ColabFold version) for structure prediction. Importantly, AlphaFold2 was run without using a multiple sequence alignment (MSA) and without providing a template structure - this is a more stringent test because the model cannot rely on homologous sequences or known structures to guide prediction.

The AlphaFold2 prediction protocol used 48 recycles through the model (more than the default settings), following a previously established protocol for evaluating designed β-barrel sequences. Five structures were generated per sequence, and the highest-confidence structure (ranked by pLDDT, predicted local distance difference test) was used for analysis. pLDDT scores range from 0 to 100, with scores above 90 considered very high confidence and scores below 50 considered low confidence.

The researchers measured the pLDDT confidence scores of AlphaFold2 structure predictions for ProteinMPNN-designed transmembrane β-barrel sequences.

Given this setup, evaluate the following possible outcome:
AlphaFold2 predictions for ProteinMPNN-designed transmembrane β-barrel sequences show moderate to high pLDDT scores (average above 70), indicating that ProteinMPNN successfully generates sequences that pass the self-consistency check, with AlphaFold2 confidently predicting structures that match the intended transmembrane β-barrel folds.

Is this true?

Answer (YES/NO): YES